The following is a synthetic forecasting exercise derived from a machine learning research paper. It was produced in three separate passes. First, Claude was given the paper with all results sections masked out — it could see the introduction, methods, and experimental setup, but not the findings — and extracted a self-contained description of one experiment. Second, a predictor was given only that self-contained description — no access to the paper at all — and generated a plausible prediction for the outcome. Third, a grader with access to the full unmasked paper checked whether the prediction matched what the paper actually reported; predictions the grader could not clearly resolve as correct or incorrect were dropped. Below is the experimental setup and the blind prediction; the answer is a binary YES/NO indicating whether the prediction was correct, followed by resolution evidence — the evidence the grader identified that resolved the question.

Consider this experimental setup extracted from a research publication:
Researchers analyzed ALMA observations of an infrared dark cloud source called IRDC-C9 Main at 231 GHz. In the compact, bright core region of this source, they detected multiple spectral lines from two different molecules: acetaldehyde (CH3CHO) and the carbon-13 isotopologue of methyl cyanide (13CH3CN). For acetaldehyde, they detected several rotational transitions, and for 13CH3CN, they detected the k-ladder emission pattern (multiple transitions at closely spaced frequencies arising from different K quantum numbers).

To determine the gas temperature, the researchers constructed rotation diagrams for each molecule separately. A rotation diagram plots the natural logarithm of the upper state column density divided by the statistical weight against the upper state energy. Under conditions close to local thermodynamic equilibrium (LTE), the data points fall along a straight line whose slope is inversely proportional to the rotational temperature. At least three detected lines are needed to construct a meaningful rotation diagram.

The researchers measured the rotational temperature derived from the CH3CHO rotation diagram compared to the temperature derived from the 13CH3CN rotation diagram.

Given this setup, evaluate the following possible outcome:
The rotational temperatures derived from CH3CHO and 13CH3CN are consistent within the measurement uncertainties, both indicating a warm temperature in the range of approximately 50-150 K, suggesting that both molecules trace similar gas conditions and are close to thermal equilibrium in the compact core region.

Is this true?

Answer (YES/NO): NO